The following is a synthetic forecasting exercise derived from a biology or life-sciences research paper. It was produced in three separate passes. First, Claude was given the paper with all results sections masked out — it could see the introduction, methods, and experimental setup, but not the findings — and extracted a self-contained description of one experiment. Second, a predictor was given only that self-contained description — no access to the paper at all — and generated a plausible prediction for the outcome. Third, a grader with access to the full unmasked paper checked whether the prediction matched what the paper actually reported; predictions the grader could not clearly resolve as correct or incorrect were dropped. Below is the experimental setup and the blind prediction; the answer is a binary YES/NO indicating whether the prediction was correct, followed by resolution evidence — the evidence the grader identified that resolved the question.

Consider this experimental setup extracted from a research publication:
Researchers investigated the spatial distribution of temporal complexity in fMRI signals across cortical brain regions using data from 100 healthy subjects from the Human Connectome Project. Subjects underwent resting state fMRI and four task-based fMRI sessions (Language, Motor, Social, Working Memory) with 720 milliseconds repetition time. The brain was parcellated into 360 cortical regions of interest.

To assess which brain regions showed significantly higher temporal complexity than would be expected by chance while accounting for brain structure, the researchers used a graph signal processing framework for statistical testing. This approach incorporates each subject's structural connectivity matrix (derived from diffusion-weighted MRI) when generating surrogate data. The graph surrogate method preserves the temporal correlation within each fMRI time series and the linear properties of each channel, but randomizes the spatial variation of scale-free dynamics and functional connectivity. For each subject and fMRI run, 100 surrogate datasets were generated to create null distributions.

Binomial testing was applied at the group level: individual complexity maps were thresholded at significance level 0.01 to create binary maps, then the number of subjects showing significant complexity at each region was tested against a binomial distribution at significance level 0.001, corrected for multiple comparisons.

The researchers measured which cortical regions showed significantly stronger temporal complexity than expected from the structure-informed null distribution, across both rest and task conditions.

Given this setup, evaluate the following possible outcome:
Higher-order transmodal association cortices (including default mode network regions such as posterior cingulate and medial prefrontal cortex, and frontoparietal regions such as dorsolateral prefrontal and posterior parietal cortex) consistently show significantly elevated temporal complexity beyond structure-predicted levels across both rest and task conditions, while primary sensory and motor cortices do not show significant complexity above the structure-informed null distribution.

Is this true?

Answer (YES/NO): NO